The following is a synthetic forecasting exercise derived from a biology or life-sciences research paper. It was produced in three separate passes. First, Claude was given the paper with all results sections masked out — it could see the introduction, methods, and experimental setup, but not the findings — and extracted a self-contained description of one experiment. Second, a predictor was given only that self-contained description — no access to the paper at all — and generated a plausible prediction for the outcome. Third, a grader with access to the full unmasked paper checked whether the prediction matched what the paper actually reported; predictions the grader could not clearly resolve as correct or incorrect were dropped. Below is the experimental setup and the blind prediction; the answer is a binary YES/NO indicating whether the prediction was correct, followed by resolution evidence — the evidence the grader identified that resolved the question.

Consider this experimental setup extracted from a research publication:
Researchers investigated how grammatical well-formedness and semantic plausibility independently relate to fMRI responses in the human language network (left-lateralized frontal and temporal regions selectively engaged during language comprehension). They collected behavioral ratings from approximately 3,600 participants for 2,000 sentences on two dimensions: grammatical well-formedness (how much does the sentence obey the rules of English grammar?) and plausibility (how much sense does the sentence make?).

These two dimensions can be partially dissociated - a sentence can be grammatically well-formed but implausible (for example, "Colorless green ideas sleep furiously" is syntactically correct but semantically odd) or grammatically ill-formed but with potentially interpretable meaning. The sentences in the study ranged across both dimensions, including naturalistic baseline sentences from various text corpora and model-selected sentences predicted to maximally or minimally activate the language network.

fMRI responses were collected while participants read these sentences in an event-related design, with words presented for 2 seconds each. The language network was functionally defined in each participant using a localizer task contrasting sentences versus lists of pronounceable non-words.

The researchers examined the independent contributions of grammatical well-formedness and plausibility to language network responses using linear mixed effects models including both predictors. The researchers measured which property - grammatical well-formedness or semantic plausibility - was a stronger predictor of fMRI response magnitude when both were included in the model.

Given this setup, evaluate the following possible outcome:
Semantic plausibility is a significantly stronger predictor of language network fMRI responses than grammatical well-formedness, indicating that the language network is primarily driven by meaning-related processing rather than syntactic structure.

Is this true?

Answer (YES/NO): NO